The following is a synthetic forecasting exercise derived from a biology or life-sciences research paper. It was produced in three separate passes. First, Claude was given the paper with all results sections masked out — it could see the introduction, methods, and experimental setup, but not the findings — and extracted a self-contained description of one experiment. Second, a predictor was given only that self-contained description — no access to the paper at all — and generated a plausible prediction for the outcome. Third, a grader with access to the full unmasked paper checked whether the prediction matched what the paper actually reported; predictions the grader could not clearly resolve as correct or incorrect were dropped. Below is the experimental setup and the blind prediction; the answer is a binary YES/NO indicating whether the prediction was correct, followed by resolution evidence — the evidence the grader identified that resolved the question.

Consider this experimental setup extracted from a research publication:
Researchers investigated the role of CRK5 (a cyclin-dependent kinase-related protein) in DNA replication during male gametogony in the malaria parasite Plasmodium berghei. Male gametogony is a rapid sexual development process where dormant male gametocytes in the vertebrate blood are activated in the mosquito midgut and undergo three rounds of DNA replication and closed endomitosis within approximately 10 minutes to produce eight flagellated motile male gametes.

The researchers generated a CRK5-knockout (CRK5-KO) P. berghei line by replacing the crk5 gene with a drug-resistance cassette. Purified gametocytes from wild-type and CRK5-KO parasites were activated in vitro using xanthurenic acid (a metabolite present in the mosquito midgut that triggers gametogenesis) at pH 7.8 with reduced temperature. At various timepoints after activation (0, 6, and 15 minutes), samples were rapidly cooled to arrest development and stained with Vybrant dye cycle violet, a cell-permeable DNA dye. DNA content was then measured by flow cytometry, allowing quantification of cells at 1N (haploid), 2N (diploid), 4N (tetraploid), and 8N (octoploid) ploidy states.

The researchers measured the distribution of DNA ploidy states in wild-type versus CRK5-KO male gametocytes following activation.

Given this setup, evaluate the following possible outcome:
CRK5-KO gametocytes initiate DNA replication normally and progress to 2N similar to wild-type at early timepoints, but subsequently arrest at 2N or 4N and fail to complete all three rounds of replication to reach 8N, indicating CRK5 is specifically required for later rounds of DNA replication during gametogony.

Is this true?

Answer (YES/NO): NO